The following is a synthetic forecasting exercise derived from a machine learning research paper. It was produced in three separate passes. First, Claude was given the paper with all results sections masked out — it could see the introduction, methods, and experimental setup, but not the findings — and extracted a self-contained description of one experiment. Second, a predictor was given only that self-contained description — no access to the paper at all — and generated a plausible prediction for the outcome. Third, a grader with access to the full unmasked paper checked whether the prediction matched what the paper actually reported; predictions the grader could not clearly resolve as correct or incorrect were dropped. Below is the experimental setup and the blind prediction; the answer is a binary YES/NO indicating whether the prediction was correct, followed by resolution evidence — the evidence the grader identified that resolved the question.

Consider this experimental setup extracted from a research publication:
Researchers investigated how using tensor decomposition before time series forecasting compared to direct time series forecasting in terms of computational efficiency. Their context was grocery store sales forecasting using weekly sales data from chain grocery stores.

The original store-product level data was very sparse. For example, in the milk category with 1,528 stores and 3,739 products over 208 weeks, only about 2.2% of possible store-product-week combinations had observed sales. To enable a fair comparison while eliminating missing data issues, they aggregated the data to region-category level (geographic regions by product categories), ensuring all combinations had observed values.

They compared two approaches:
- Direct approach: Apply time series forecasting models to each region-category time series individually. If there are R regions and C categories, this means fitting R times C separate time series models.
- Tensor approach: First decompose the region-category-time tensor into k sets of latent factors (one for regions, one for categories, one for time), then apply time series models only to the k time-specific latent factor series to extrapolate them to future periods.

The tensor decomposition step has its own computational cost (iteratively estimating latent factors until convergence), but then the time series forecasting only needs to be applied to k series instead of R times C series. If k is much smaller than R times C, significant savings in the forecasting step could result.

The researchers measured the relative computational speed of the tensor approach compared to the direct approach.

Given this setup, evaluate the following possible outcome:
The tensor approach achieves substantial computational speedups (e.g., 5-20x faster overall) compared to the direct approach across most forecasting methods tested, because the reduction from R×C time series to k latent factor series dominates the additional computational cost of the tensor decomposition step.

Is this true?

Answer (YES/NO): NO